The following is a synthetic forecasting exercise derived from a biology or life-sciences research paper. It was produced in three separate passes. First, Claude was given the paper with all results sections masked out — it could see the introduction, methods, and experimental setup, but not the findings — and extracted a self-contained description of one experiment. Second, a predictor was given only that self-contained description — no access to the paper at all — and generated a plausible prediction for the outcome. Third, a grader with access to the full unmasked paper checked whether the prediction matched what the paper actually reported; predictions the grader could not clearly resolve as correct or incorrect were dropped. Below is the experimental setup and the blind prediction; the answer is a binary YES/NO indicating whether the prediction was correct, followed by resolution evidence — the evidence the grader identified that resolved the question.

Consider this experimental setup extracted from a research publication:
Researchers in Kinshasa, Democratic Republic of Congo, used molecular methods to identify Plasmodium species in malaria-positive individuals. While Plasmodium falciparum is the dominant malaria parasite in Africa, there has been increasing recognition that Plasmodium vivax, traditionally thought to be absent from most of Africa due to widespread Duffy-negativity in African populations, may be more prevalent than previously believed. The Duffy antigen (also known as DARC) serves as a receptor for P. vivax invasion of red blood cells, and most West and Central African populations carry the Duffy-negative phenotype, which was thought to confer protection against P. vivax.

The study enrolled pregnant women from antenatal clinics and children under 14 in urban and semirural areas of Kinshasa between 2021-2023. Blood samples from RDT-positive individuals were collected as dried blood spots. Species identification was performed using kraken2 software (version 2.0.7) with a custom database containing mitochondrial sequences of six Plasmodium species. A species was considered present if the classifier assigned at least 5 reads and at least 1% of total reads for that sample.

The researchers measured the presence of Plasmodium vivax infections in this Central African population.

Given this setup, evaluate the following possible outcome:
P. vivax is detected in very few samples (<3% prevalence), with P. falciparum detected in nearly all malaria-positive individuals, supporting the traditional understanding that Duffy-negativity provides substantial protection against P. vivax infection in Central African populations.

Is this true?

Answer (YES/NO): NO